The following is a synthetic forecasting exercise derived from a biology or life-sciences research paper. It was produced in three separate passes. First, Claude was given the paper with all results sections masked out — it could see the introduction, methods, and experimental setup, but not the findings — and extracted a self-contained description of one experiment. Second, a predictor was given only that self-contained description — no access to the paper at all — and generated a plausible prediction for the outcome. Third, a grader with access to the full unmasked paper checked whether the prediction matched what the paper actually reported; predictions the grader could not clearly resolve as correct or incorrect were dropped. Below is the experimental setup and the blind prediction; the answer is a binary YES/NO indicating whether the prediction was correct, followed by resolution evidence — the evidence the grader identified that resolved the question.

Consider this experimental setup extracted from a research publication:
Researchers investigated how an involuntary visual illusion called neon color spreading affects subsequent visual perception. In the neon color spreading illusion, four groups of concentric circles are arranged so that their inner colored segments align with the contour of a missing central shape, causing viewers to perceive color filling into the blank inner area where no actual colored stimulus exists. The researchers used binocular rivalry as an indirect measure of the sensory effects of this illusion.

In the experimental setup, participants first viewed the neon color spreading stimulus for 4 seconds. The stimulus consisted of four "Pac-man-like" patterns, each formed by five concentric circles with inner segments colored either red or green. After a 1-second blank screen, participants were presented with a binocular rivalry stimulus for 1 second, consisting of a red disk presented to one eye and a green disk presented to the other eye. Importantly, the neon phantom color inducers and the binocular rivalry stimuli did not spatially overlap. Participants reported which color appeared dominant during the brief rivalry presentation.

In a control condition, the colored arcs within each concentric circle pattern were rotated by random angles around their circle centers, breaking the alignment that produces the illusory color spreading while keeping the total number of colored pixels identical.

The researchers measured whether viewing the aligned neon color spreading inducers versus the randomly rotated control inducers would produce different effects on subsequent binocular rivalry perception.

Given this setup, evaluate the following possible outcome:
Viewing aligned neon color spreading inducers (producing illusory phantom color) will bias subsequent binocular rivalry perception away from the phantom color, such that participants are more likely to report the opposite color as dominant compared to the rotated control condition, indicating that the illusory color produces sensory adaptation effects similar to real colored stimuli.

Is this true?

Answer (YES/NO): YES